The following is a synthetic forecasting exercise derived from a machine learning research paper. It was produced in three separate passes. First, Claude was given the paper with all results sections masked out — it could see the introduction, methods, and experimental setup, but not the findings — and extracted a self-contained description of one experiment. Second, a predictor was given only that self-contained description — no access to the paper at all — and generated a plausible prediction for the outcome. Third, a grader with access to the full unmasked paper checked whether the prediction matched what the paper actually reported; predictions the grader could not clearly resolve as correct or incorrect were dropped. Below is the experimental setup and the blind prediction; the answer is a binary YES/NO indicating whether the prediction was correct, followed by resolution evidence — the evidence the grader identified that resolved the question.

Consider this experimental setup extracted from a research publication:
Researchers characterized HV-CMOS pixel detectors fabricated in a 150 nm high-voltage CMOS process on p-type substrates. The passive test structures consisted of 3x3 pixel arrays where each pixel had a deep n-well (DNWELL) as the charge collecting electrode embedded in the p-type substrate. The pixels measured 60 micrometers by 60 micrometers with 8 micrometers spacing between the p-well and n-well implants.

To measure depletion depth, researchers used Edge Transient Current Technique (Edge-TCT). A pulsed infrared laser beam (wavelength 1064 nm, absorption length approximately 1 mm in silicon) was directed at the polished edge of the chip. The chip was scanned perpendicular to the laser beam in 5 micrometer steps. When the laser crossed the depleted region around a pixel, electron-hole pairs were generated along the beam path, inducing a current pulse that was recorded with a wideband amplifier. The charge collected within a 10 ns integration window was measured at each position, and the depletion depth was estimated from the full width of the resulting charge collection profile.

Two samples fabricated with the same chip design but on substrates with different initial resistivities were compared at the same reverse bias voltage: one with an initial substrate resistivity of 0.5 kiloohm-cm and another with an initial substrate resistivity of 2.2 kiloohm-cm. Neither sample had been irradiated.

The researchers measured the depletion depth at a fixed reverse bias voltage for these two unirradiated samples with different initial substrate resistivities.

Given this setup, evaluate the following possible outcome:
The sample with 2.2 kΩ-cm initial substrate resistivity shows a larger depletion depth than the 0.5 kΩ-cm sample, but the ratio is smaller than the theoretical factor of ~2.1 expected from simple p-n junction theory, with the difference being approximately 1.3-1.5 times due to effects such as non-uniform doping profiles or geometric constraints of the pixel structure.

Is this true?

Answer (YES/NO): NO